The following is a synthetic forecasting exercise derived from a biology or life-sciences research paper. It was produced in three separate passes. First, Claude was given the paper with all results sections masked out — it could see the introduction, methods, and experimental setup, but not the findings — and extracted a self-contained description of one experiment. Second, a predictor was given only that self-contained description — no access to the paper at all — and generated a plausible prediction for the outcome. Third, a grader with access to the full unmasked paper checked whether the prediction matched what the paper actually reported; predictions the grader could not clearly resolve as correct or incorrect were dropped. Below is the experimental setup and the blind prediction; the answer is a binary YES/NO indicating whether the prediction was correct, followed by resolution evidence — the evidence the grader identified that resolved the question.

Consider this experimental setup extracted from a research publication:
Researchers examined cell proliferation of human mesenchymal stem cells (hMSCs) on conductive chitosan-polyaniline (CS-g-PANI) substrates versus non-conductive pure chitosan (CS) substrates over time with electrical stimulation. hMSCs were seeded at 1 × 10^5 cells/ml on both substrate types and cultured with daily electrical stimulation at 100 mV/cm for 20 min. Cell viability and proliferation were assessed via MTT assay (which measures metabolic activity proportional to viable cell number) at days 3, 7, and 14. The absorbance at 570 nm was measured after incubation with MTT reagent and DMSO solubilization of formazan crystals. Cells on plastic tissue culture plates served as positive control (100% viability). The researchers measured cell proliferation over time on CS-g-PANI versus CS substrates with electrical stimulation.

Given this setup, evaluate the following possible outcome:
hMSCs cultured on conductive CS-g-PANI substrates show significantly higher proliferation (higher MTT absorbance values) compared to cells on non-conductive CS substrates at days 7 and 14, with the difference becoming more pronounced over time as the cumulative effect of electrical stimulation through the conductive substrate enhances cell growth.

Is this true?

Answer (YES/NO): NO